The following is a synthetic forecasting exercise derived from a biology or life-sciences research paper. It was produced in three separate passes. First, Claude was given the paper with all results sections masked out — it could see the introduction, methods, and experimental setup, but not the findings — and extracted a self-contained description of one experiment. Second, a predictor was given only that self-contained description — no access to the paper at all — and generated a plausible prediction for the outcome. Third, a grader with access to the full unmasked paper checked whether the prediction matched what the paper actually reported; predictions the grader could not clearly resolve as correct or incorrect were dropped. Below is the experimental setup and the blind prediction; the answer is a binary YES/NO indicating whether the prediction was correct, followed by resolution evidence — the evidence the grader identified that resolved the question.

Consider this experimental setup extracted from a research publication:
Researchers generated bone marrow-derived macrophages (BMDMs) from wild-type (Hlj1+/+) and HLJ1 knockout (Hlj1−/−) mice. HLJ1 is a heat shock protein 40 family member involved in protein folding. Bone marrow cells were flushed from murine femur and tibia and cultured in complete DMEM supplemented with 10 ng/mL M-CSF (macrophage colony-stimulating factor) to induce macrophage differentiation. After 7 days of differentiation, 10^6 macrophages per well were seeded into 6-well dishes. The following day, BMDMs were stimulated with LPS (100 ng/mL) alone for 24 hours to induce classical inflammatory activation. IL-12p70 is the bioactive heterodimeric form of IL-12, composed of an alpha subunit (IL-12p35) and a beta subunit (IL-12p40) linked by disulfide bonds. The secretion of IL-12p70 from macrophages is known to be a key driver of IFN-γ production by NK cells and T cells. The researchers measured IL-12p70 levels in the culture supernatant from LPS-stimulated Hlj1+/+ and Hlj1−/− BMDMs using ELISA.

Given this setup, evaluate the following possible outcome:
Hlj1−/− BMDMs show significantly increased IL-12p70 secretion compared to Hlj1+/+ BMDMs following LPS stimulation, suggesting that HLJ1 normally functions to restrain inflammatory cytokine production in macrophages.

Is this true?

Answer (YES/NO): NO